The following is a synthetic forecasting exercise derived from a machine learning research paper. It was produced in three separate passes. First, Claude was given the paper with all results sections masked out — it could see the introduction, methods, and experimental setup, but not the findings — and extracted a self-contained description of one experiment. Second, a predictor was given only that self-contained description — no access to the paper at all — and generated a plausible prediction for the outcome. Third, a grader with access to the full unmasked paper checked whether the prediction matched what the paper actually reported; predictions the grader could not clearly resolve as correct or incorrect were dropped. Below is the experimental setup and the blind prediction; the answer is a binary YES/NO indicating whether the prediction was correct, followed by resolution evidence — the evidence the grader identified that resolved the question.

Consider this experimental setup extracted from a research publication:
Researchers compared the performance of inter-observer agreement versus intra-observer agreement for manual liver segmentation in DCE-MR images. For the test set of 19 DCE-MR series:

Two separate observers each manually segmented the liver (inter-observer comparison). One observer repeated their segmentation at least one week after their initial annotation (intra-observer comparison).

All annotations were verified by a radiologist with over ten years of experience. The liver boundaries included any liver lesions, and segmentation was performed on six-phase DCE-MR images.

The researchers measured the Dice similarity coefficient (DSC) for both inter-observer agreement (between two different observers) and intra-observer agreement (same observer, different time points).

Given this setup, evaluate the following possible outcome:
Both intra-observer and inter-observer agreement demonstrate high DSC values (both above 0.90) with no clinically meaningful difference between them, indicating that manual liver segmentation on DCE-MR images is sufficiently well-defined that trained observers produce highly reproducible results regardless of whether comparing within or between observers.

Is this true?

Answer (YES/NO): NO